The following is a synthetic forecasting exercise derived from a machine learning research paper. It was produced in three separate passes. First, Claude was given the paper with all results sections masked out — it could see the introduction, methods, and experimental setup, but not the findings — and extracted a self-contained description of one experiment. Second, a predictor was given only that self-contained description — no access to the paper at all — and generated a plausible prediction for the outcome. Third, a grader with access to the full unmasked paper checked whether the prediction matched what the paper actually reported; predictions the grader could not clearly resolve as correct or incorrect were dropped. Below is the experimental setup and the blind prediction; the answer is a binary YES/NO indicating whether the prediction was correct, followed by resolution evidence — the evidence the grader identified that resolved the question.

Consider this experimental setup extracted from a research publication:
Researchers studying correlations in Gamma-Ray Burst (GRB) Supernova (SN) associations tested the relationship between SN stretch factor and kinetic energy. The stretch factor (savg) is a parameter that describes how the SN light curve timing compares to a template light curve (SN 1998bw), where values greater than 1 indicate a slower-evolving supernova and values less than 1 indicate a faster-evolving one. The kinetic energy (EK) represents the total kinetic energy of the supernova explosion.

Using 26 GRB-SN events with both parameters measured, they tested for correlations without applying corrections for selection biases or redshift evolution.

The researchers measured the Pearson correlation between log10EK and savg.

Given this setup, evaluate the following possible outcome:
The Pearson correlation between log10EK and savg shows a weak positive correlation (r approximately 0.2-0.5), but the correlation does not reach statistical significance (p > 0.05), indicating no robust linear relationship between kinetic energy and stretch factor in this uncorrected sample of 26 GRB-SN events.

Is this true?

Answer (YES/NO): NO